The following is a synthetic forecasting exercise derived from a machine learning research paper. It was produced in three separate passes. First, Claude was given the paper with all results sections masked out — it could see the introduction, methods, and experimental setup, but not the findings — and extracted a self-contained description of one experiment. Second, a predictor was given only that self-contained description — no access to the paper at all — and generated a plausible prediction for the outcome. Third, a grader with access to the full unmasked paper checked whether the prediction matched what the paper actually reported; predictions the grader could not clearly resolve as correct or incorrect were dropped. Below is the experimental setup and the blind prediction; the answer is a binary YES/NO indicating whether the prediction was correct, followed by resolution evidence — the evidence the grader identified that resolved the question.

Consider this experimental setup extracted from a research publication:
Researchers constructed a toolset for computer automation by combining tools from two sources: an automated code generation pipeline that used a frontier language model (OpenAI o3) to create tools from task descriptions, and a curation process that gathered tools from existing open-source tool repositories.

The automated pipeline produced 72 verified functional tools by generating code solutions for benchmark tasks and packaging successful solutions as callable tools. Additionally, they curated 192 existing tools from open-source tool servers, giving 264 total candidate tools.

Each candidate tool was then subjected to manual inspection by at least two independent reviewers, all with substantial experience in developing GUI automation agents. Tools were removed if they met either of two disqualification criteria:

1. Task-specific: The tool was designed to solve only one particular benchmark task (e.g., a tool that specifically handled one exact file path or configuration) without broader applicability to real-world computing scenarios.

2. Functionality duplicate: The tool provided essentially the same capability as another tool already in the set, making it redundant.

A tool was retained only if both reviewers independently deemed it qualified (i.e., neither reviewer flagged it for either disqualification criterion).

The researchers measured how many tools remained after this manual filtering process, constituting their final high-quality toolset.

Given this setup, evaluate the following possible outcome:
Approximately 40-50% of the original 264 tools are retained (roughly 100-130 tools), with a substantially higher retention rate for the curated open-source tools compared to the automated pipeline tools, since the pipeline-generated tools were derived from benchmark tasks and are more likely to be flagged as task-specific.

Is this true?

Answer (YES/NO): NO